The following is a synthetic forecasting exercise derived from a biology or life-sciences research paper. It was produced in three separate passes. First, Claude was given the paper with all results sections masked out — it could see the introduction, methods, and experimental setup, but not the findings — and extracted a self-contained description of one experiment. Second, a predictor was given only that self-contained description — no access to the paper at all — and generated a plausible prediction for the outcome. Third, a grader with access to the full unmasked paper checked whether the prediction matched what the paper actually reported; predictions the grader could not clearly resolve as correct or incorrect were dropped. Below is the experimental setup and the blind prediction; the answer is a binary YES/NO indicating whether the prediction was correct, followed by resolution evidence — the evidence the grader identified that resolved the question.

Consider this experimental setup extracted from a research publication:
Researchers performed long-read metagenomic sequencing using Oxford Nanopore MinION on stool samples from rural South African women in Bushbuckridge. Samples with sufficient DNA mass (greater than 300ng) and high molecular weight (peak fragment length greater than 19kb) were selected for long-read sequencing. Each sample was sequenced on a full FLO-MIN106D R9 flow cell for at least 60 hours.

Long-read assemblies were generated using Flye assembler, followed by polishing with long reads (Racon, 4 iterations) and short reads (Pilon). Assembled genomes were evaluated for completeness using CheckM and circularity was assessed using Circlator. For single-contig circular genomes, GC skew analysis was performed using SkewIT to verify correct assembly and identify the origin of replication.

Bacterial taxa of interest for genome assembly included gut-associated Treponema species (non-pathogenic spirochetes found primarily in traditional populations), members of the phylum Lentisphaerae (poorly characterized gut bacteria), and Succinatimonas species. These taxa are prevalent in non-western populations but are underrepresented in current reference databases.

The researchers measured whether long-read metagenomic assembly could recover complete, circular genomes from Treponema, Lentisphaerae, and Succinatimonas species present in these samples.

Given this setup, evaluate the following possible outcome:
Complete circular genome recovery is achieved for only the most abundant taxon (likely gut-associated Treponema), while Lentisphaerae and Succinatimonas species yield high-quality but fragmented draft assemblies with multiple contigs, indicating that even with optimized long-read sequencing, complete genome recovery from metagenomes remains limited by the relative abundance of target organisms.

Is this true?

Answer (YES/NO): NO